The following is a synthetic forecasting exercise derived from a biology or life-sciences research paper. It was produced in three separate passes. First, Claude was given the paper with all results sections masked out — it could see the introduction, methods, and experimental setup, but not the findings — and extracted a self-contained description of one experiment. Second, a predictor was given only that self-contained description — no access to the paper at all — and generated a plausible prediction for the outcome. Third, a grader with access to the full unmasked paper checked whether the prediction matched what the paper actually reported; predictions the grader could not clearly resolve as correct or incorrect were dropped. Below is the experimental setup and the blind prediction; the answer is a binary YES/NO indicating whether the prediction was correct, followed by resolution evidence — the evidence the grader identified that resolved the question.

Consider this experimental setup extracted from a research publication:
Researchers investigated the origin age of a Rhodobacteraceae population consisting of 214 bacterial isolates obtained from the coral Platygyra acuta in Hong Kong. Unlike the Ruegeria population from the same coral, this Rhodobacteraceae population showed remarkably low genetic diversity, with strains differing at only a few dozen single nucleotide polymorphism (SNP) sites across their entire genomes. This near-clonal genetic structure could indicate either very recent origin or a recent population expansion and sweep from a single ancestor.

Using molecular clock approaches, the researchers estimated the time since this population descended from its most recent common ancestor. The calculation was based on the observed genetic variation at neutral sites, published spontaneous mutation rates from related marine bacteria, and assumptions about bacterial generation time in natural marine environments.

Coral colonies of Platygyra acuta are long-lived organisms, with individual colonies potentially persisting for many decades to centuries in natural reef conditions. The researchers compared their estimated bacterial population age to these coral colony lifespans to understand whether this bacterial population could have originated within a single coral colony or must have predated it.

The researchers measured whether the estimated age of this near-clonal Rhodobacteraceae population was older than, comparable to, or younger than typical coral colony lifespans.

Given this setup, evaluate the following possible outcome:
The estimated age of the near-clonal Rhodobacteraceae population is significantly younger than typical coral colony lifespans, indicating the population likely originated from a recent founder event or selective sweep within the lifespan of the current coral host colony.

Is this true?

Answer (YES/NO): NO